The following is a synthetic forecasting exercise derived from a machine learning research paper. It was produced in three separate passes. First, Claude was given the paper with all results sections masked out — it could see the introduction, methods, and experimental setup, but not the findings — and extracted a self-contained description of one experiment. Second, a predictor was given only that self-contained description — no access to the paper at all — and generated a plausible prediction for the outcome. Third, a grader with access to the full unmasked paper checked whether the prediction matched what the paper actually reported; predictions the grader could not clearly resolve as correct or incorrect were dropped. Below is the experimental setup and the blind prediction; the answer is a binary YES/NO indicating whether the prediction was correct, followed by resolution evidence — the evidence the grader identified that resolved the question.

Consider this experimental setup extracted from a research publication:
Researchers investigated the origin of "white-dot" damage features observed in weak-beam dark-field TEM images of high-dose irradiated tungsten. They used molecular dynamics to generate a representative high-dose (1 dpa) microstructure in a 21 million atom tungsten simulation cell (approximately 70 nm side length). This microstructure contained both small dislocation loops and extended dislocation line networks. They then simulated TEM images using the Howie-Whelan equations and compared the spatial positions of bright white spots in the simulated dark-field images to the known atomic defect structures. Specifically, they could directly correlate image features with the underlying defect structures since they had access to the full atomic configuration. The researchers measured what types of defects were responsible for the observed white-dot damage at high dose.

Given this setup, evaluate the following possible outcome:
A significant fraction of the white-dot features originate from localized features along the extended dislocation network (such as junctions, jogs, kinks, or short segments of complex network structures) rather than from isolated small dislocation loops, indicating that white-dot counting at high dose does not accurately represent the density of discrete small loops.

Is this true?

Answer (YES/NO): YES